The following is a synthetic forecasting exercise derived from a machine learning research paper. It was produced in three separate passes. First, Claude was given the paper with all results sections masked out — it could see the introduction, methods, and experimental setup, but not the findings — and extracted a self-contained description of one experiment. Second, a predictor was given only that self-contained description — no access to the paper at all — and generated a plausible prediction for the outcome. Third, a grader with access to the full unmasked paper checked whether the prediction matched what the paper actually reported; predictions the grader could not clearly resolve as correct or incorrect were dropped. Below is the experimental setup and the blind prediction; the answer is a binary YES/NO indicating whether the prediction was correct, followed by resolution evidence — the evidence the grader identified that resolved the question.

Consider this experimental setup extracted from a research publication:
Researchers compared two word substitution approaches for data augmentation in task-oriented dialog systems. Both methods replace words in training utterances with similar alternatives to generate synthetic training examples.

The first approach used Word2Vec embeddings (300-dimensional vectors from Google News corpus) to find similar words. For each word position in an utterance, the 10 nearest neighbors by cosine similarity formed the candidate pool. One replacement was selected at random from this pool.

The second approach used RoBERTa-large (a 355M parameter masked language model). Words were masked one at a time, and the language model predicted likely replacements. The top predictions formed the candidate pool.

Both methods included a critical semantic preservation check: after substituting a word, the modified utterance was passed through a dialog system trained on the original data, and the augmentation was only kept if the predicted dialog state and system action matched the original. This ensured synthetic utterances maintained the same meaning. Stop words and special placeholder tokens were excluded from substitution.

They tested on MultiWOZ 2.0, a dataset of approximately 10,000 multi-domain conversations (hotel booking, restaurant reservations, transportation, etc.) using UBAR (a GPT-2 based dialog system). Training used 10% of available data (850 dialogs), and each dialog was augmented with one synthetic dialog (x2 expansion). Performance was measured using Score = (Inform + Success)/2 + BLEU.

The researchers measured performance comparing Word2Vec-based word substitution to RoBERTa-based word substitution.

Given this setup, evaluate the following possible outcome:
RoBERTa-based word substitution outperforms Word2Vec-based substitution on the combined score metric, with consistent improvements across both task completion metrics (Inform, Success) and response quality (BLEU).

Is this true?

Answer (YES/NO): NO